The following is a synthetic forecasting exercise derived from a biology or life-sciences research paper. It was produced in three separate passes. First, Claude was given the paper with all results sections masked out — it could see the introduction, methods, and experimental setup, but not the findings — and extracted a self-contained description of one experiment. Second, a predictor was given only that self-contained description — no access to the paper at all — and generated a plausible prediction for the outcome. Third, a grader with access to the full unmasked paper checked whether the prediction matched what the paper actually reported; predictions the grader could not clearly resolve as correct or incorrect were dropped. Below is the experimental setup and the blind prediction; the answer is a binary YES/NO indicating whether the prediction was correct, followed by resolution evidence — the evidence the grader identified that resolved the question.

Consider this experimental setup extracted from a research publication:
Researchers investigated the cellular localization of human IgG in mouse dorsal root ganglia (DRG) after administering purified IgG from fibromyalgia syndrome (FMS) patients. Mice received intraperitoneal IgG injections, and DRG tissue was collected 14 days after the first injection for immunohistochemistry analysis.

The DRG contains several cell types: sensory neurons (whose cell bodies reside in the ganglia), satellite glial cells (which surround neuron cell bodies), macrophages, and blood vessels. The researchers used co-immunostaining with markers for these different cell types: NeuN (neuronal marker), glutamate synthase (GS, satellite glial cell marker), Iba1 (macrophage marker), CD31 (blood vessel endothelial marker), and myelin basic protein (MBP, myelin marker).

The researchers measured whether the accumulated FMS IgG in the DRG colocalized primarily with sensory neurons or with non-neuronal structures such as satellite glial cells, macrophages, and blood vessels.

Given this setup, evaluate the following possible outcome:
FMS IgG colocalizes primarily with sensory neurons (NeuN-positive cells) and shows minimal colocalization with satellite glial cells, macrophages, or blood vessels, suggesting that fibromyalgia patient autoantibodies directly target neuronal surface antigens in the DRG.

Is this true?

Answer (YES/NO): NO